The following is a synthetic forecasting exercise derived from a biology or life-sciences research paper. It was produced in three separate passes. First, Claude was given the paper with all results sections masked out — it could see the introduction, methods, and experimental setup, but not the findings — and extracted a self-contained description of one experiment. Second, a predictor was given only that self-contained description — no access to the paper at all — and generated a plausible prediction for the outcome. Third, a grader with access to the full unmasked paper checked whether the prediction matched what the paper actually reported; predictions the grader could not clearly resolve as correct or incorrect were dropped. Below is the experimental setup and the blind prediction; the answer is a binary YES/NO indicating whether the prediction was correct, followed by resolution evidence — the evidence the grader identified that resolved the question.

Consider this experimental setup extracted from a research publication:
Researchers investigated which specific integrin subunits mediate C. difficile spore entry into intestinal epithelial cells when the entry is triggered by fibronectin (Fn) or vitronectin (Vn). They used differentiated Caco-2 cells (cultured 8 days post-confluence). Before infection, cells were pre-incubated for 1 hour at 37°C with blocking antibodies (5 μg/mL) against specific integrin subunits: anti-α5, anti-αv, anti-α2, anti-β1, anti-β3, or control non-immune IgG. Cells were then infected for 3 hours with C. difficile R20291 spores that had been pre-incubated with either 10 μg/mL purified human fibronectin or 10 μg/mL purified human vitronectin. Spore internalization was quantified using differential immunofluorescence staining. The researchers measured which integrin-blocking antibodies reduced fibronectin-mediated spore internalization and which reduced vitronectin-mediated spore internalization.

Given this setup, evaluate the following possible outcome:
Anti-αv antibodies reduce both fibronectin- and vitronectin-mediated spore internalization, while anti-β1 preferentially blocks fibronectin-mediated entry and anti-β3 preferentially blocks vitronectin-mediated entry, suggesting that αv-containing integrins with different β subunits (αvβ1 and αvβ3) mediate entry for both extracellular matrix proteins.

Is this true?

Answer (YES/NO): NO